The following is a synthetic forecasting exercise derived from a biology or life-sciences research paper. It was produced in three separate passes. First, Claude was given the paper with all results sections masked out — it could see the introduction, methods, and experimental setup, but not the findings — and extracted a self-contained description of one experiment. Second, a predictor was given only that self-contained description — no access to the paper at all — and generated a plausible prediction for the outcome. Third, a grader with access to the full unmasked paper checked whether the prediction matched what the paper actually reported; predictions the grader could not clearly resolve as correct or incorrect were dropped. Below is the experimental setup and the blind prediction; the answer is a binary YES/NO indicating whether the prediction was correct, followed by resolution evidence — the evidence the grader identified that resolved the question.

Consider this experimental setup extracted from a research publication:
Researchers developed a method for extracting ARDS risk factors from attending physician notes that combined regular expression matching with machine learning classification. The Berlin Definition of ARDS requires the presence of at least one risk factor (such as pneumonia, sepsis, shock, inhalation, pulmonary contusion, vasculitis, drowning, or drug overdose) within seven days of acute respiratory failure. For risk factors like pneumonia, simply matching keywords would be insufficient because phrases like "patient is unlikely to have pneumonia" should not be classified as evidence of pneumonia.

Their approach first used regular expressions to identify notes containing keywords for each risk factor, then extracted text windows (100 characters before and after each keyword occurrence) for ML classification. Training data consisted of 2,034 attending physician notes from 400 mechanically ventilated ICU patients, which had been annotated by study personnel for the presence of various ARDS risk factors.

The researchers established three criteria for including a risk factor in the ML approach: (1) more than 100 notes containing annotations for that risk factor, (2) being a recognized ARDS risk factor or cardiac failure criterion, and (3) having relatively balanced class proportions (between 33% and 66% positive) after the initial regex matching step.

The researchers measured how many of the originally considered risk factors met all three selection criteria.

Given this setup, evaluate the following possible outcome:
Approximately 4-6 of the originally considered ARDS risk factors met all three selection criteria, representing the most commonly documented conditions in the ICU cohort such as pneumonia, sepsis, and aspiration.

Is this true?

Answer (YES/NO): YES